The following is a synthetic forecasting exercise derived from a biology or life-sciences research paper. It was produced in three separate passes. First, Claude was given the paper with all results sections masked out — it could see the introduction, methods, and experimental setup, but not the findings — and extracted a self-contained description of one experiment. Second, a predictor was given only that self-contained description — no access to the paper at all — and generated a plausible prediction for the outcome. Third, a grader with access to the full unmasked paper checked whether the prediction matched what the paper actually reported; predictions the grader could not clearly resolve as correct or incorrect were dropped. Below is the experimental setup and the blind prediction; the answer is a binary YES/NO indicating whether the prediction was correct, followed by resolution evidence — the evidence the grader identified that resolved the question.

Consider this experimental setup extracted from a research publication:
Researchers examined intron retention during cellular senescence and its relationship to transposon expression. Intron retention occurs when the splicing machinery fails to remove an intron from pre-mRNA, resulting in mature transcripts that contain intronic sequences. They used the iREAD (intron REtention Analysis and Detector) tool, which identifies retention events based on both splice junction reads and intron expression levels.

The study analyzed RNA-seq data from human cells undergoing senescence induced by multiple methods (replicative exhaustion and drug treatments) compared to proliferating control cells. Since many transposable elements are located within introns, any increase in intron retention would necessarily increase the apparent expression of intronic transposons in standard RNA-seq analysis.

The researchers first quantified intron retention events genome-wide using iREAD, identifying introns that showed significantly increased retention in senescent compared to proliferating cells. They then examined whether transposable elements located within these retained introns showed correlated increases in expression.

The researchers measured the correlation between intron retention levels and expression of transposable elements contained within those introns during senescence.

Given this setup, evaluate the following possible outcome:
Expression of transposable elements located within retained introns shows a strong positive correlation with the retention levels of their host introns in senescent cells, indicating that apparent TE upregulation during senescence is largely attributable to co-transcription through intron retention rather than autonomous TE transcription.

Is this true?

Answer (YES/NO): YES